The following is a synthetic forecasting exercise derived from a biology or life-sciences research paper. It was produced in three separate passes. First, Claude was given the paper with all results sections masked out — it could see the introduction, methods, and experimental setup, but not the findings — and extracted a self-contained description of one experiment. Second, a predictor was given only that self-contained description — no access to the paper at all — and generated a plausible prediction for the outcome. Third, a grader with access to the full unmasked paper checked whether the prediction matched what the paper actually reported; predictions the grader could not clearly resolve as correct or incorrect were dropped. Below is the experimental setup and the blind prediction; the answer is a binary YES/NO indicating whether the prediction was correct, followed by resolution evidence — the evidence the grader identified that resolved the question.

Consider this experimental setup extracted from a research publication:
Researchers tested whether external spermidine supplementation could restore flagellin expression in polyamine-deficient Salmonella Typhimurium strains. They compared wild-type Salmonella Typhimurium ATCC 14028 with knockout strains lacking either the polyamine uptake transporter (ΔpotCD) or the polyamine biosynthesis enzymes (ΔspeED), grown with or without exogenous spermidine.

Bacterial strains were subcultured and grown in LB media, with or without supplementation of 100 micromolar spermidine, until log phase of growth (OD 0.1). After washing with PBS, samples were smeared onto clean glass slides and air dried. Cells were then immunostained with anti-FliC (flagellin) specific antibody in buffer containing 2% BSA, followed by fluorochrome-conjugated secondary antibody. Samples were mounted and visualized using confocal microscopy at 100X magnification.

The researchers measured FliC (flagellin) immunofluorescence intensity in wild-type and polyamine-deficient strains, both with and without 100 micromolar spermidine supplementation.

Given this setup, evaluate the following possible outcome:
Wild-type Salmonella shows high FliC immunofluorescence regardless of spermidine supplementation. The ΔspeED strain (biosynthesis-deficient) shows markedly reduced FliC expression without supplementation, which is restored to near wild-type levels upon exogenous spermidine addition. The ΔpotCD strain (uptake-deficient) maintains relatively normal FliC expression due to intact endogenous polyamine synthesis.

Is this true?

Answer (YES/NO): NO